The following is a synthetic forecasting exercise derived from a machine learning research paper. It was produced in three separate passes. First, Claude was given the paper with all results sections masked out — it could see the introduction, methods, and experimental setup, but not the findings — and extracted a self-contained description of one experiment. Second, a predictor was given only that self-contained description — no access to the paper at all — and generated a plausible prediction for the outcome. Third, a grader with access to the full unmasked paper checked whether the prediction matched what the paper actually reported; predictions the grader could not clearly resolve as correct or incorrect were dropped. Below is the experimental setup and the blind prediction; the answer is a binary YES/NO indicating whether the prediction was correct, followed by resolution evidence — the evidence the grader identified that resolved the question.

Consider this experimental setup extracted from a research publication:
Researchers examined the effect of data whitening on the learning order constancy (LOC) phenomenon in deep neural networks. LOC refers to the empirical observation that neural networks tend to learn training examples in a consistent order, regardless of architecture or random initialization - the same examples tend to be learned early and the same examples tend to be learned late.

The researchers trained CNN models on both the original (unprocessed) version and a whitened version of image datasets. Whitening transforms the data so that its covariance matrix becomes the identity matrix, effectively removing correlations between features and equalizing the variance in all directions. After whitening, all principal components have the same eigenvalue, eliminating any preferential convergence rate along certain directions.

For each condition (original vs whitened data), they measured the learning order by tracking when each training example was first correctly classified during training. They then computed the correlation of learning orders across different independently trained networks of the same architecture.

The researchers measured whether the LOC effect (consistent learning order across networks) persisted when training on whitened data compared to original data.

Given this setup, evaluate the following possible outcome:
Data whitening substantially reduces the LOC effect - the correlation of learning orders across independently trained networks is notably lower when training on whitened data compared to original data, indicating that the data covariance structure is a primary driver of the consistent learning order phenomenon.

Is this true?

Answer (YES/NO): NO